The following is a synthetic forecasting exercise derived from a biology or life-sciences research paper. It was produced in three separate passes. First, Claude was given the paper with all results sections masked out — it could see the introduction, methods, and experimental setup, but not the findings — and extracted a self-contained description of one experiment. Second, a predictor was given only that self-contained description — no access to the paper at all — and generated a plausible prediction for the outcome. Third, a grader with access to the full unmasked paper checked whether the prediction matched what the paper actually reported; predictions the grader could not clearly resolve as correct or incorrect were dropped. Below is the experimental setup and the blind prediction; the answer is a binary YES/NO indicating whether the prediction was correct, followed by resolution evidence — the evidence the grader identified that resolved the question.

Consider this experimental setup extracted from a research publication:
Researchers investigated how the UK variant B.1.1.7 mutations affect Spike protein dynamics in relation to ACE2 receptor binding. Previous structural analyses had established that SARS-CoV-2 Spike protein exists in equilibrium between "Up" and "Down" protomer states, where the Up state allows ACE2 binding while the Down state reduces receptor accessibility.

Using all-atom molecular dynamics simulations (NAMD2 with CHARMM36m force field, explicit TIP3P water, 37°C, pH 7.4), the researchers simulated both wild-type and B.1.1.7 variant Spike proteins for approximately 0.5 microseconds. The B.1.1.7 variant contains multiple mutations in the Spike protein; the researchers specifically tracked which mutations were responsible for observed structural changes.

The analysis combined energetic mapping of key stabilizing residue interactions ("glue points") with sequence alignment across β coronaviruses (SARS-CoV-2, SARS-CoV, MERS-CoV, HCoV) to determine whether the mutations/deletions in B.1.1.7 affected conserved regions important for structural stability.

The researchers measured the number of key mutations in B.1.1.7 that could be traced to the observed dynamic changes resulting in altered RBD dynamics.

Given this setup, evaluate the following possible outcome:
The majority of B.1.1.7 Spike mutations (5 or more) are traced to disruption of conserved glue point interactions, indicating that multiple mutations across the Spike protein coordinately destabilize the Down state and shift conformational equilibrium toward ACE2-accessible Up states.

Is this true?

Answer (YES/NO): NO